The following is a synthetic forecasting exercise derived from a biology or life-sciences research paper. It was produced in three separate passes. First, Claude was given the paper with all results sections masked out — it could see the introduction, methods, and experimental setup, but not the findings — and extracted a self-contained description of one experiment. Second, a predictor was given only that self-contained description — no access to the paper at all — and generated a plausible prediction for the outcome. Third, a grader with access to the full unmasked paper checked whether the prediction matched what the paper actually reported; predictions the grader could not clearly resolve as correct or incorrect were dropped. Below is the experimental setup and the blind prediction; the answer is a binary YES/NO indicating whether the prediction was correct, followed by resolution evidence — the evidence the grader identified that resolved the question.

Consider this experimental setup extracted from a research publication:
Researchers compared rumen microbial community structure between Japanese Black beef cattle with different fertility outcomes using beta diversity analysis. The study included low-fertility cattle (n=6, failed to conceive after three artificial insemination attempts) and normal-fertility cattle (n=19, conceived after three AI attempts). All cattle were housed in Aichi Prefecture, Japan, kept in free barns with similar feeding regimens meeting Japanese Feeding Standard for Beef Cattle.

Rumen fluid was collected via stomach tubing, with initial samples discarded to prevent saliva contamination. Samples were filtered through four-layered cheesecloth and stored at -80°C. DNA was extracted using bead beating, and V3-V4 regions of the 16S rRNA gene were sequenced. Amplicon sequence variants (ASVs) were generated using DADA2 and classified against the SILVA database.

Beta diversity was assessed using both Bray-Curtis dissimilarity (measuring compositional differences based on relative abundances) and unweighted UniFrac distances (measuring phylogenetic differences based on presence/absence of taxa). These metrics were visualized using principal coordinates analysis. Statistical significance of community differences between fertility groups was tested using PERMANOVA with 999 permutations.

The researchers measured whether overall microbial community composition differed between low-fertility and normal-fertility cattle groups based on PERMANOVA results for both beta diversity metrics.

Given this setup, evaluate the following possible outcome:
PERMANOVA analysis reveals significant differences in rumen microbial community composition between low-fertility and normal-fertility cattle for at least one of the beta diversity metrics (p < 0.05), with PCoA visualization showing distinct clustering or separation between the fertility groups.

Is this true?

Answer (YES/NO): NO